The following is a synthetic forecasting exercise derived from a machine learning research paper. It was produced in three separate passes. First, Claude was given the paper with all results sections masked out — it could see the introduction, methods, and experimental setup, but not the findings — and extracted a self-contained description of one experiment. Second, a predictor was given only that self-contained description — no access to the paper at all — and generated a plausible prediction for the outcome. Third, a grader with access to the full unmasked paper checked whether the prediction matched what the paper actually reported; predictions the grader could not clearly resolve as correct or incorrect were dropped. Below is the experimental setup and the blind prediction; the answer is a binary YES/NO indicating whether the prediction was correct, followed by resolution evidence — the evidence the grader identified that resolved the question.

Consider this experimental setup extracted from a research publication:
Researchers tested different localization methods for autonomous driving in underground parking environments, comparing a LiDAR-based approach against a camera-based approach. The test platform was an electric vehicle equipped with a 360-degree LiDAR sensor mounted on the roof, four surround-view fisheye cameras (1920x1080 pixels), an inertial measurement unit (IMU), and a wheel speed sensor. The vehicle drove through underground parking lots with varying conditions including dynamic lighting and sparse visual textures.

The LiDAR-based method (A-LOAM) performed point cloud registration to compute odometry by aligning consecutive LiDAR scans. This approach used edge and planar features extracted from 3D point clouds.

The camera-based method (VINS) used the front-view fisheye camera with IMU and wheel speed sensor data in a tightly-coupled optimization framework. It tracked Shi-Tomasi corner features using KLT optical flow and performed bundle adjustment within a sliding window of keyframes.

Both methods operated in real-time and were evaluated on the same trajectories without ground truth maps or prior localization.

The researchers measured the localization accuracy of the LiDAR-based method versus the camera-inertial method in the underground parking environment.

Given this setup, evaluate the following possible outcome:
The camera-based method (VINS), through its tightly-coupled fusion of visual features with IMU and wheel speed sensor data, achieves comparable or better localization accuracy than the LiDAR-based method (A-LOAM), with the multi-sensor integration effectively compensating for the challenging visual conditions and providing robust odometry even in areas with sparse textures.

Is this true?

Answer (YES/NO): YES